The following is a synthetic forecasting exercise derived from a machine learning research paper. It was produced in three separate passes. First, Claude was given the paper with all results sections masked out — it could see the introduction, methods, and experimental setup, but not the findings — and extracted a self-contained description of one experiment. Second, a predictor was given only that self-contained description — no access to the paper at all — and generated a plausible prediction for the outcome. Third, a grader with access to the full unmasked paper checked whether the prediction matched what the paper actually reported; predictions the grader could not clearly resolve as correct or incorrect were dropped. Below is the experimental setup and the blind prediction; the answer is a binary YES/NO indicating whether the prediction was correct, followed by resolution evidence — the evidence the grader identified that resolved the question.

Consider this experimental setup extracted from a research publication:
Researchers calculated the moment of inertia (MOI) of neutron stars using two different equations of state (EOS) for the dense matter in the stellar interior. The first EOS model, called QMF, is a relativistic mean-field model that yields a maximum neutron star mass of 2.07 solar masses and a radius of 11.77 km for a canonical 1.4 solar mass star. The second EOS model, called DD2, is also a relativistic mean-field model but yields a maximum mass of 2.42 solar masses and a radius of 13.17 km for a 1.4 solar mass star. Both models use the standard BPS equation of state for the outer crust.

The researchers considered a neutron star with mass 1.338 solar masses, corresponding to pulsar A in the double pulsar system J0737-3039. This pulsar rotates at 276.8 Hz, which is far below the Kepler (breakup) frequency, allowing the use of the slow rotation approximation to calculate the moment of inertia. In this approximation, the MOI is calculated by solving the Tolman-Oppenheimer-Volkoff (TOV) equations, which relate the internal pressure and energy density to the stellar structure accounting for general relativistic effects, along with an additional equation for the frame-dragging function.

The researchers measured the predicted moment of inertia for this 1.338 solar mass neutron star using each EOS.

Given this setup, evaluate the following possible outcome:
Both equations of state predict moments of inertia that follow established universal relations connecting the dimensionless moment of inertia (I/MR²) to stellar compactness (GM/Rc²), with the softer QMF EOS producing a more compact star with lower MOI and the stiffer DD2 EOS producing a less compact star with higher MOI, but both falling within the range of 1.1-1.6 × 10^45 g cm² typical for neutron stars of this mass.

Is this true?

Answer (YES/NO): YES